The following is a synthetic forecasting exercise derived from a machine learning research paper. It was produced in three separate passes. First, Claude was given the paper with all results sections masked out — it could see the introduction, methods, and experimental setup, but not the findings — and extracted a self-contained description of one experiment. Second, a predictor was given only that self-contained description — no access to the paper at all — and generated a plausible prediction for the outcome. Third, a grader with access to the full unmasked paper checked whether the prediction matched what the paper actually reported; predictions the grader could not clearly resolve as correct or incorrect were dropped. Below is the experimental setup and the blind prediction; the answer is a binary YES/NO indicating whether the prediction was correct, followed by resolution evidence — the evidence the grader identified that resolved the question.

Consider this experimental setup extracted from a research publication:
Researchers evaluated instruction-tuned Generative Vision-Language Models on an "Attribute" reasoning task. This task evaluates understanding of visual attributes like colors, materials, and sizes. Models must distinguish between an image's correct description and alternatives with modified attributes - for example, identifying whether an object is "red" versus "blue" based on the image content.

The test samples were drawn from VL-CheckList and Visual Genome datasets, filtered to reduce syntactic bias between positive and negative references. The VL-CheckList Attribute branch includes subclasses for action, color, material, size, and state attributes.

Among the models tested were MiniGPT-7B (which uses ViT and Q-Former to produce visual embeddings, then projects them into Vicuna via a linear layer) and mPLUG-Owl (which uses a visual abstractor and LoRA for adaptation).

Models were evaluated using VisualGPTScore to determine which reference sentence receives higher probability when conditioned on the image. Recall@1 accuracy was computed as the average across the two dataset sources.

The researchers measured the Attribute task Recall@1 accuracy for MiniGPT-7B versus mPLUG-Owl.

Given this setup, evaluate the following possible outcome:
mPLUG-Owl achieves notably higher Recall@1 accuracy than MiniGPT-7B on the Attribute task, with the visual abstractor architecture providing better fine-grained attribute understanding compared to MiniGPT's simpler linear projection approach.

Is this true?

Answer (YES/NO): NO